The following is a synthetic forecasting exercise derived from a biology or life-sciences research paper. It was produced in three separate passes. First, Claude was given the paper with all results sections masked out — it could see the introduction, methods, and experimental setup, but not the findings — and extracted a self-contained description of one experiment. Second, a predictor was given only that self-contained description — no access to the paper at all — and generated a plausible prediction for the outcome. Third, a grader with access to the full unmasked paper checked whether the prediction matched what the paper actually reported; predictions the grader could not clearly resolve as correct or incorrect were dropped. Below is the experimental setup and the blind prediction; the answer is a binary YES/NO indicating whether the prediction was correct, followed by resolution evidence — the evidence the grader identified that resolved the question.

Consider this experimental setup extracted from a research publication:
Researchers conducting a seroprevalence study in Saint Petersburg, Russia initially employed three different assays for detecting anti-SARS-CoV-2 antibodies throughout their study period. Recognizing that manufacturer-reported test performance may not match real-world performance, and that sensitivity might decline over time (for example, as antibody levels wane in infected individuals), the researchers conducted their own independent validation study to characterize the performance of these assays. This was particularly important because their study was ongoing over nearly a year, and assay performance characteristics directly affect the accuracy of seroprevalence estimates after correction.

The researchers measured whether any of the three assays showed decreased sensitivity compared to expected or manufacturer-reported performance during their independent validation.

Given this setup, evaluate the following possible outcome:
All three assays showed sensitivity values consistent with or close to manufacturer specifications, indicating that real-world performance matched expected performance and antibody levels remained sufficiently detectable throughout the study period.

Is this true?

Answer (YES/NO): NO